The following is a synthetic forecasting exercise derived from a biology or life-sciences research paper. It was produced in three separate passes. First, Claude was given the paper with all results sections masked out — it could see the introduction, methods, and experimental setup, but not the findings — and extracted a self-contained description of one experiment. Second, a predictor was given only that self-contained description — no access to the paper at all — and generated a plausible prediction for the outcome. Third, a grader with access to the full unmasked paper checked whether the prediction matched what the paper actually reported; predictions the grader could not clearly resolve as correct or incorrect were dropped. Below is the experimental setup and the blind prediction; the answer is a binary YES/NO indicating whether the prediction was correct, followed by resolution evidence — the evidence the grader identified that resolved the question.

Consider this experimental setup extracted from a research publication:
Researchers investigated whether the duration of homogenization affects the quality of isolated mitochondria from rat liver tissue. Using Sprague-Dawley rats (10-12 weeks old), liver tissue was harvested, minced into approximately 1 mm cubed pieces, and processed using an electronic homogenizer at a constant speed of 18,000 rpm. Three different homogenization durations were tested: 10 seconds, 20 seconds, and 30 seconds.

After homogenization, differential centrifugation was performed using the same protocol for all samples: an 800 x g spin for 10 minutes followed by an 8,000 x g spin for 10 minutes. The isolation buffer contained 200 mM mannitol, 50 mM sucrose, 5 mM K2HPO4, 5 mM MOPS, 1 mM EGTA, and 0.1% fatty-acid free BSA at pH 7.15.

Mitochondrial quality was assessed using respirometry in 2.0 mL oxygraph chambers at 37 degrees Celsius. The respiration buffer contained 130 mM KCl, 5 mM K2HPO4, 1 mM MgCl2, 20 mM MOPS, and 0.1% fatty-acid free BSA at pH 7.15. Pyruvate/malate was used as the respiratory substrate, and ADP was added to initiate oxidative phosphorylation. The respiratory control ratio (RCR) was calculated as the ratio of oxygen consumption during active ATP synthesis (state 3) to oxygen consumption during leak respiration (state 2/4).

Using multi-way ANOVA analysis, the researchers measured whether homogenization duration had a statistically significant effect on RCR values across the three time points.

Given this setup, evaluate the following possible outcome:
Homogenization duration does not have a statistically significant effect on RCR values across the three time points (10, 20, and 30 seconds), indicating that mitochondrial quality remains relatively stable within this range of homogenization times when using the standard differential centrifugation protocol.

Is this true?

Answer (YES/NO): YES